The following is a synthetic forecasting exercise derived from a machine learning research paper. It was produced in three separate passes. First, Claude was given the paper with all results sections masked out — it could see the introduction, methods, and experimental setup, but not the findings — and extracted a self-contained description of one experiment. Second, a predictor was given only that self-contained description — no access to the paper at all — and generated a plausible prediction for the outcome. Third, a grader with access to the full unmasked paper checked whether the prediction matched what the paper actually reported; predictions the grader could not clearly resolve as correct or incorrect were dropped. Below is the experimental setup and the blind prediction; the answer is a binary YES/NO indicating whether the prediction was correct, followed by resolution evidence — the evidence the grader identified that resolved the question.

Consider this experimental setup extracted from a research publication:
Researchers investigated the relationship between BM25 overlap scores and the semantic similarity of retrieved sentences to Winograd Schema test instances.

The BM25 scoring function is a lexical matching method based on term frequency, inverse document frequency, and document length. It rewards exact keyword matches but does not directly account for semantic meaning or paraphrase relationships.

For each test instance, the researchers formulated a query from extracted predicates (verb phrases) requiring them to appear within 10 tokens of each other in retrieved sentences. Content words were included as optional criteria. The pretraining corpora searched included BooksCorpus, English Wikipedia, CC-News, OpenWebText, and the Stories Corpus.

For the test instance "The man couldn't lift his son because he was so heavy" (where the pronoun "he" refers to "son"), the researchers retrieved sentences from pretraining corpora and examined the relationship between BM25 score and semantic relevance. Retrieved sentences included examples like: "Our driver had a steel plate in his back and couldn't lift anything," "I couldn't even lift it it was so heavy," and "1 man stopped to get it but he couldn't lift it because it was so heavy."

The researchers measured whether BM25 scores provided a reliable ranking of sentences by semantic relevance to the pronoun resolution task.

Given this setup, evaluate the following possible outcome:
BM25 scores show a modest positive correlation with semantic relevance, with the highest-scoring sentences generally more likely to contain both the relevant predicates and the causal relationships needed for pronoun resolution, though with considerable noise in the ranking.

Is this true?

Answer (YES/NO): YES